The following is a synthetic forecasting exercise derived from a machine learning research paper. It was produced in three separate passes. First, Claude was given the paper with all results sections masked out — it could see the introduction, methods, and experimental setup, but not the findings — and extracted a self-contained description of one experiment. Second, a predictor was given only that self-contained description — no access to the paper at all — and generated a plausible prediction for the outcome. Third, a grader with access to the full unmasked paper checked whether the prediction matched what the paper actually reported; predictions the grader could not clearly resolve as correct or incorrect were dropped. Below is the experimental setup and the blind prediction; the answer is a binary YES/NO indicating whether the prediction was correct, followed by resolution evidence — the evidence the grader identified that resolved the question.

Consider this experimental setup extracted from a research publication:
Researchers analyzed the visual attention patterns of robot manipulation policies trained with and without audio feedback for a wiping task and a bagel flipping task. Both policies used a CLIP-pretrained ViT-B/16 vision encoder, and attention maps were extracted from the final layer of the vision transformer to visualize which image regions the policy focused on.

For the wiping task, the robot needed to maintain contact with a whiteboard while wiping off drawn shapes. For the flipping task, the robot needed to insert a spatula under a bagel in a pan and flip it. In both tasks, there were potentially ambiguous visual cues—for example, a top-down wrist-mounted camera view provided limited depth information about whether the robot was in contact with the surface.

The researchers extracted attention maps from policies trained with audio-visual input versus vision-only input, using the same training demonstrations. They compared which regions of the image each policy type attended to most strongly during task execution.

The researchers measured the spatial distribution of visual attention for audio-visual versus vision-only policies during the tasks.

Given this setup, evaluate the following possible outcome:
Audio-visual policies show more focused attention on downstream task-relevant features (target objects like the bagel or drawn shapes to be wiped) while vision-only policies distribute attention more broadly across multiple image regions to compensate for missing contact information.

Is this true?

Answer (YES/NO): NO